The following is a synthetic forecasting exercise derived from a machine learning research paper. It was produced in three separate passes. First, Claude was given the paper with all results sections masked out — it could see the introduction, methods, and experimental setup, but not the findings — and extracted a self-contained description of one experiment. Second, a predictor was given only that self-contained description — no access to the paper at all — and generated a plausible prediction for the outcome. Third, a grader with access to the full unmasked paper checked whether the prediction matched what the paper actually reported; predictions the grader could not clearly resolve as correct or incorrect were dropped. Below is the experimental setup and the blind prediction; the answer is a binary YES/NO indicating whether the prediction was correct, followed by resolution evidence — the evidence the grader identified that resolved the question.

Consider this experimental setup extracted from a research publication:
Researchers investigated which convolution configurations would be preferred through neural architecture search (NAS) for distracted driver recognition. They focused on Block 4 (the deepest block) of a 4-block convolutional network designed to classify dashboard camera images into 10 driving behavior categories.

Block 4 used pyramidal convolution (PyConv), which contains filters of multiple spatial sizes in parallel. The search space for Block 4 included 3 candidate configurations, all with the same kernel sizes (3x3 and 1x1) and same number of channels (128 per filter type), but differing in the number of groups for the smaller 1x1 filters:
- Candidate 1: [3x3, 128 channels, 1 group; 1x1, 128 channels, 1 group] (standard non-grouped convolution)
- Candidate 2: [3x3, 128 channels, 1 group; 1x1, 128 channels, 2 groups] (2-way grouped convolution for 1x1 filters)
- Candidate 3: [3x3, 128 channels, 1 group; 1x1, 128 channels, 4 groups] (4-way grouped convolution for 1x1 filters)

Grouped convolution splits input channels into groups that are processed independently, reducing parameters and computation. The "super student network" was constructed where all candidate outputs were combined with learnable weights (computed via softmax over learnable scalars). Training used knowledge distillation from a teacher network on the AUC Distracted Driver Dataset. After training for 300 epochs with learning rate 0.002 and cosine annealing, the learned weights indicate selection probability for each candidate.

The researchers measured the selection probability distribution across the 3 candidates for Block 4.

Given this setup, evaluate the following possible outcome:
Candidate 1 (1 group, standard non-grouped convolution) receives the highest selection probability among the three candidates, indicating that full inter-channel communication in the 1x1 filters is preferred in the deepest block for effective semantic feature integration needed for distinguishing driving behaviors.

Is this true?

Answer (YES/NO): YES